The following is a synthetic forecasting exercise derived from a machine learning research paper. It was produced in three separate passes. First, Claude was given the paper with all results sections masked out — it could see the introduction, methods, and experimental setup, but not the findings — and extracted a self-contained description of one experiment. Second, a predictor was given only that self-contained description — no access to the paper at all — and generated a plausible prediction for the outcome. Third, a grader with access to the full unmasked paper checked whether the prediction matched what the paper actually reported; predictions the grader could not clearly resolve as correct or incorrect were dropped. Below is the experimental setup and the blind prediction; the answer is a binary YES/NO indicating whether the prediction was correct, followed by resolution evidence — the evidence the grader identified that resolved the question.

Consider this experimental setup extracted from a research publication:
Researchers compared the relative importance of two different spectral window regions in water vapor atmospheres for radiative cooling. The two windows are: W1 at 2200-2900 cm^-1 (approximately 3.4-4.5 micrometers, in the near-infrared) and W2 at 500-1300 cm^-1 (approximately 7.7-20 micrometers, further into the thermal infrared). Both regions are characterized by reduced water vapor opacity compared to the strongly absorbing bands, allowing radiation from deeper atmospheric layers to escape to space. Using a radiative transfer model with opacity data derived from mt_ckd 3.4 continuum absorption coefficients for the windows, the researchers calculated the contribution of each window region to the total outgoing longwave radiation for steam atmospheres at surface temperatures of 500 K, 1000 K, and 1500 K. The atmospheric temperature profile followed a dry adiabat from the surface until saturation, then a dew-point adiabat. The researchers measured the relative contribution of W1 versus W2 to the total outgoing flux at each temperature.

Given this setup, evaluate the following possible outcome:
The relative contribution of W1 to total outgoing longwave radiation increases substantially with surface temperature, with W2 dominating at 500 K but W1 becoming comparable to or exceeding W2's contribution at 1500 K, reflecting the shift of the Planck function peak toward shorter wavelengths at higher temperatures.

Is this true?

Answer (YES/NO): YES